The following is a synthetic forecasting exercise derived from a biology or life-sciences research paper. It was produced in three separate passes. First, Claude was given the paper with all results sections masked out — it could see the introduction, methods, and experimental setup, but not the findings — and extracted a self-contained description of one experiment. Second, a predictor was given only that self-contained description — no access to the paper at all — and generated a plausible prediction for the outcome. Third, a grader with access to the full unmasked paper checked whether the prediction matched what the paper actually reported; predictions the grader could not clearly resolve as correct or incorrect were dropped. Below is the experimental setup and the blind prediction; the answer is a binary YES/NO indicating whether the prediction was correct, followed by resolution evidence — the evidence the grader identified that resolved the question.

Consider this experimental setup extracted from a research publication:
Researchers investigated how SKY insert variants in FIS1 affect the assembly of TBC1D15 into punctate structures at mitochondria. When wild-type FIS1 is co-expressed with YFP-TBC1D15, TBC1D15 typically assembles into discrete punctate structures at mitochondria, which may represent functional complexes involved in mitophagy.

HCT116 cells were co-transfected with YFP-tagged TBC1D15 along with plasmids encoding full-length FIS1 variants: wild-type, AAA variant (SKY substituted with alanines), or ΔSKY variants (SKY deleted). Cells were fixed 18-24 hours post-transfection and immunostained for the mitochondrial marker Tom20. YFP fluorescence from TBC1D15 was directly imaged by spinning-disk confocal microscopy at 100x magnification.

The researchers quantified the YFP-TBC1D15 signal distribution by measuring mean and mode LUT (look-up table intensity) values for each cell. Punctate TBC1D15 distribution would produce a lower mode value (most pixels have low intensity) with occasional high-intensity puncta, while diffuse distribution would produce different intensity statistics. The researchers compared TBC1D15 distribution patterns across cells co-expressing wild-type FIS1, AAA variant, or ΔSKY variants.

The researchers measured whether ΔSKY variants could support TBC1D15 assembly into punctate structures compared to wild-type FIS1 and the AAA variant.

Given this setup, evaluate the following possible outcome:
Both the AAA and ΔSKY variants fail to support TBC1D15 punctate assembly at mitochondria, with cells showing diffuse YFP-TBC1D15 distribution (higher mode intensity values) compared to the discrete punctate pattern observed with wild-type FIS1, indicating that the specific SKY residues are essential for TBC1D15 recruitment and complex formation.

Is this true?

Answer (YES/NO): NO